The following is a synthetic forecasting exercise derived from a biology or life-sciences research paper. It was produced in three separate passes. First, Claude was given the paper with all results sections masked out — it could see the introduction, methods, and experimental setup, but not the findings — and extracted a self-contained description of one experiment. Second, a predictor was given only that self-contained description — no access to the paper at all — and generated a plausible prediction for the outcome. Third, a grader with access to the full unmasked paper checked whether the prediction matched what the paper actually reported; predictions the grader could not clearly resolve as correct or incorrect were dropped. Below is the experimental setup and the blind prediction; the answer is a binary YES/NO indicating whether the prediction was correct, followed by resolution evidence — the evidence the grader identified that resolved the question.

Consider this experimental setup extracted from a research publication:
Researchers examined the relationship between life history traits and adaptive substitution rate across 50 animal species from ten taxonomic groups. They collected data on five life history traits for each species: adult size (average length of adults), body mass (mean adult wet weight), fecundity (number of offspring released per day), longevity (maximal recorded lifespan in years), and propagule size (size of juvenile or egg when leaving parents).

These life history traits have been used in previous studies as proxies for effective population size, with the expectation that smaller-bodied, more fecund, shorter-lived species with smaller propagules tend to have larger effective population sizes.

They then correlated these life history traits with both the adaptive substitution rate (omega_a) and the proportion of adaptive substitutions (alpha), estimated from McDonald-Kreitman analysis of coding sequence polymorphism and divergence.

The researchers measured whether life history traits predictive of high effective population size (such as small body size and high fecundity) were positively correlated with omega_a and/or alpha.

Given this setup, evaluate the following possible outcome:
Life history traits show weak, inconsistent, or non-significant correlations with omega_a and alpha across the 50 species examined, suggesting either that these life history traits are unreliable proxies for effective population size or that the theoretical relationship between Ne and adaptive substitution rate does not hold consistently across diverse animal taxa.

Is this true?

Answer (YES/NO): NO